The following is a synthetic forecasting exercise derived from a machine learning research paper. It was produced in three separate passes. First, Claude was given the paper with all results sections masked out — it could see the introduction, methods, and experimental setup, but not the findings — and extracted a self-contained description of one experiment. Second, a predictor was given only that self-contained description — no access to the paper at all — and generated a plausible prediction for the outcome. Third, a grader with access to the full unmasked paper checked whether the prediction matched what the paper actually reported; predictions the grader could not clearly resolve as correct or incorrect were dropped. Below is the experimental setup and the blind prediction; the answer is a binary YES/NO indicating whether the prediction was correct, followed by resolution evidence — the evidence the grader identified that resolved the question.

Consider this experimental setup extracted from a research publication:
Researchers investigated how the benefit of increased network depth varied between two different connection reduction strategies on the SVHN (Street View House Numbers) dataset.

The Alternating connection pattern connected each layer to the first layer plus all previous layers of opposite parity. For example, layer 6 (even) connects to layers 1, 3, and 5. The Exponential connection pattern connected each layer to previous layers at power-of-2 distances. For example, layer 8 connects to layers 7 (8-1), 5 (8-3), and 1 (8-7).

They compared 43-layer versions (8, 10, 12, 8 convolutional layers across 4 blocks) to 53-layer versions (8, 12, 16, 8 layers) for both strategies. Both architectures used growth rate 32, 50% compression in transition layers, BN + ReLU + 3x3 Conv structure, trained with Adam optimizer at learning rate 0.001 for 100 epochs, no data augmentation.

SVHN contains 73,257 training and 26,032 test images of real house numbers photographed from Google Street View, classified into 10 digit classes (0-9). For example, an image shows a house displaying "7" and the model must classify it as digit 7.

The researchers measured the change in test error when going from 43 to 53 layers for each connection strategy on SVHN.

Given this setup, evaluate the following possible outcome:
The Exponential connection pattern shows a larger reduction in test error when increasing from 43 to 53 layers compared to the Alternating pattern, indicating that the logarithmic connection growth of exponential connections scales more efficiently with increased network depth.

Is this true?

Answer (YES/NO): NO